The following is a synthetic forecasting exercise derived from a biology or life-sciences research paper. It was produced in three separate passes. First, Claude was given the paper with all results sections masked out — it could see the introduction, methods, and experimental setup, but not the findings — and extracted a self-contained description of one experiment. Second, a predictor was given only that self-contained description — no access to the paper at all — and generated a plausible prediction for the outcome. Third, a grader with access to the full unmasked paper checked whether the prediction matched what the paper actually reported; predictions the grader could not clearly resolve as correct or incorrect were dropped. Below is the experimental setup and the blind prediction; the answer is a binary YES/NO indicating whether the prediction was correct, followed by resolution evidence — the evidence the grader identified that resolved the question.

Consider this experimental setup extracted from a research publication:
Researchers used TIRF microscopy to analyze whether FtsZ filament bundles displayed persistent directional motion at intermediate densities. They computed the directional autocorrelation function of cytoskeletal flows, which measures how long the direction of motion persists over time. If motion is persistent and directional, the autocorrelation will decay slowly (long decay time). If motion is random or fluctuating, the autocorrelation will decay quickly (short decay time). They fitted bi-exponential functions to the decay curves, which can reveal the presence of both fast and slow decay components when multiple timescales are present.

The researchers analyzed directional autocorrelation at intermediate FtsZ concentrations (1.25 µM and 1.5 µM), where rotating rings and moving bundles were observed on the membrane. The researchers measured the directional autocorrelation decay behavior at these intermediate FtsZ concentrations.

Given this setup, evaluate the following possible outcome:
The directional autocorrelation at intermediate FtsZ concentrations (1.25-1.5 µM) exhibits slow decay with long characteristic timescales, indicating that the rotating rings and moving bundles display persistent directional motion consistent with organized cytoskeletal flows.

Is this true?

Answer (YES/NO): YES